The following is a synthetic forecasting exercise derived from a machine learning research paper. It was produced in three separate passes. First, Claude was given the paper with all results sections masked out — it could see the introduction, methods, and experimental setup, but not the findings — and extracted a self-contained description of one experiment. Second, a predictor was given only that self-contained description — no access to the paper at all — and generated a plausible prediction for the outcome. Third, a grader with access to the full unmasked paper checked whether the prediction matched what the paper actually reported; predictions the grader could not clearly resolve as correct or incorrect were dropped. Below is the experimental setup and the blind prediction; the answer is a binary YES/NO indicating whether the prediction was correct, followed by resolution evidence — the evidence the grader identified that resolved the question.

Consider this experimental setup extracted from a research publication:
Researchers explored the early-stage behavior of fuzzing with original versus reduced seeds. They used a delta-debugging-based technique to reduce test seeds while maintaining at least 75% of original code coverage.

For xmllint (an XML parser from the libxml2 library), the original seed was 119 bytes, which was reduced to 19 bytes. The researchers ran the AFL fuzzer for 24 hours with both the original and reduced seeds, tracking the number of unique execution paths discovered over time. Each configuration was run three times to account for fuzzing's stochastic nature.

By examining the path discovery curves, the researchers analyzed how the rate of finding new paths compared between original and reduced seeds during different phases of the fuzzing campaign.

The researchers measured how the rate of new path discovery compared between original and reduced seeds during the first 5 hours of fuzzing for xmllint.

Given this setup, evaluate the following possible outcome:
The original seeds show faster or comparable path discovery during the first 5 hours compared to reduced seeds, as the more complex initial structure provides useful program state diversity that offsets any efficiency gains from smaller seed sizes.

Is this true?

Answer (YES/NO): NO